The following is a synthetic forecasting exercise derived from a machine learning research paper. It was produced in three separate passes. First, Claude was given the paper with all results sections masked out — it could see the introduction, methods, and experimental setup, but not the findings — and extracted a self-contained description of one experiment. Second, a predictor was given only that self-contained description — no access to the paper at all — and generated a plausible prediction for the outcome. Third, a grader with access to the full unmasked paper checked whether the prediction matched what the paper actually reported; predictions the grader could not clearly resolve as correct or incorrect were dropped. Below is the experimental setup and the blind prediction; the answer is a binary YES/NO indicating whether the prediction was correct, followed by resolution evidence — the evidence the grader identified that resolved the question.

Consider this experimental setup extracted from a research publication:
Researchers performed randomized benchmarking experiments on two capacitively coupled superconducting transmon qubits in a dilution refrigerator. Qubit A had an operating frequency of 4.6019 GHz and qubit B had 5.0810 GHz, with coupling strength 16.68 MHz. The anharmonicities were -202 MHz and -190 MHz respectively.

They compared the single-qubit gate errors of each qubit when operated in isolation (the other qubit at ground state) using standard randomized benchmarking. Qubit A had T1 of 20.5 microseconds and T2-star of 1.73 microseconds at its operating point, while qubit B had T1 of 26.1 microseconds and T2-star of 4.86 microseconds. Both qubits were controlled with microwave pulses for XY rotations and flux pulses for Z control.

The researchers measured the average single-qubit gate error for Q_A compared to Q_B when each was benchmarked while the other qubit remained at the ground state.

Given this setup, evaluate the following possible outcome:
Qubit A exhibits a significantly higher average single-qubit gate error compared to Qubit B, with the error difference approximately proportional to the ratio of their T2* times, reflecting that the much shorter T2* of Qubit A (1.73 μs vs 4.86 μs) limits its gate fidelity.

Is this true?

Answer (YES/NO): YES